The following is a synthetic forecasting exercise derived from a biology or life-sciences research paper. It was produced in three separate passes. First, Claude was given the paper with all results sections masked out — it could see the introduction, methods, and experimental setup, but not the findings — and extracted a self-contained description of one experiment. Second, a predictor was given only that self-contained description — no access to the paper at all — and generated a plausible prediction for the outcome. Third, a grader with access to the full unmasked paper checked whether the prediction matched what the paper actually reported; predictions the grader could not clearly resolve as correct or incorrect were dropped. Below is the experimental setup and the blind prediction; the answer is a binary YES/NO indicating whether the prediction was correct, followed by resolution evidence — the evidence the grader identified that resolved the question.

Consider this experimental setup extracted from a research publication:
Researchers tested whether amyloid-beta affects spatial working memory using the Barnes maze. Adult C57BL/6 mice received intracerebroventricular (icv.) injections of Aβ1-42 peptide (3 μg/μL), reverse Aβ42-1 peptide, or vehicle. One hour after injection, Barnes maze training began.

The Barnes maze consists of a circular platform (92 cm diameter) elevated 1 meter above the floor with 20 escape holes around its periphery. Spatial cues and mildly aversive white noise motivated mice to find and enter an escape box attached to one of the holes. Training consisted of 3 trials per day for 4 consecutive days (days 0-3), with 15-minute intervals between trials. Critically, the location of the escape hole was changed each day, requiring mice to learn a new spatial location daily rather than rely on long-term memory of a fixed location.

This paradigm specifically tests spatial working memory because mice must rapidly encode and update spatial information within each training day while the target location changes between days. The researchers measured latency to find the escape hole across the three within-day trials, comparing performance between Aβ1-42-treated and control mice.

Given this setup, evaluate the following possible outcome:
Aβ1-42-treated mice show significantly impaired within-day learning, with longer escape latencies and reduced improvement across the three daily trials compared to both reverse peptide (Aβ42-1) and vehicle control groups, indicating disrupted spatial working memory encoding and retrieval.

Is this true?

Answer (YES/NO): YES